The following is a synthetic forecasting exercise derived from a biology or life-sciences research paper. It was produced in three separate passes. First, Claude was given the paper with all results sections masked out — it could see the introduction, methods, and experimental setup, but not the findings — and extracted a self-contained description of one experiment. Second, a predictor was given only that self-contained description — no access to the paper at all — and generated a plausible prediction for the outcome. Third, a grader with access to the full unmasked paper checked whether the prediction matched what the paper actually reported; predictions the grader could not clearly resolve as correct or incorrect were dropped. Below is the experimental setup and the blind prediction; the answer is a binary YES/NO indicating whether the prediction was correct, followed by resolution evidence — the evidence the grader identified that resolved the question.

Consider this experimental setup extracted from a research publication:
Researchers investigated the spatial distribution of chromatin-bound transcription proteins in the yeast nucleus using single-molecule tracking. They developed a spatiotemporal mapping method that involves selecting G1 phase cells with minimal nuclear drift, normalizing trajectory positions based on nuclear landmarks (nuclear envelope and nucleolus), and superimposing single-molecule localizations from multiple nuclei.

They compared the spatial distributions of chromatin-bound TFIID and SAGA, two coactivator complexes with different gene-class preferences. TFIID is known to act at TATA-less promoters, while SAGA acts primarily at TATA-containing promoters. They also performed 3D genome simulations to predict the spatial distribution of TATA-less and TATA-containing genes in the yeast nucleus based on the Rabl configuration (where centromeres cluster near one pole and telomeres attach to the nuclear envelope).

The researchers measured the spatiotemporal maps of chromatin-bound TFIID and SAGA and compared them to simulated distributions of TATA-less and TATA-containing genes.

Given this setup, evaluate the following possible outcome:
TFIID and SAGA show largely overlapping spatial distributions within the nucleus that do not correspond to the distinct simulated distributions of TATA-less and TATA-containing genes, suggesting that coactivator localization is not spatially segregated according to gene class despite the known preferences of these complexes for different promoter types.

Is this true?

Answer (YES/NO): NO